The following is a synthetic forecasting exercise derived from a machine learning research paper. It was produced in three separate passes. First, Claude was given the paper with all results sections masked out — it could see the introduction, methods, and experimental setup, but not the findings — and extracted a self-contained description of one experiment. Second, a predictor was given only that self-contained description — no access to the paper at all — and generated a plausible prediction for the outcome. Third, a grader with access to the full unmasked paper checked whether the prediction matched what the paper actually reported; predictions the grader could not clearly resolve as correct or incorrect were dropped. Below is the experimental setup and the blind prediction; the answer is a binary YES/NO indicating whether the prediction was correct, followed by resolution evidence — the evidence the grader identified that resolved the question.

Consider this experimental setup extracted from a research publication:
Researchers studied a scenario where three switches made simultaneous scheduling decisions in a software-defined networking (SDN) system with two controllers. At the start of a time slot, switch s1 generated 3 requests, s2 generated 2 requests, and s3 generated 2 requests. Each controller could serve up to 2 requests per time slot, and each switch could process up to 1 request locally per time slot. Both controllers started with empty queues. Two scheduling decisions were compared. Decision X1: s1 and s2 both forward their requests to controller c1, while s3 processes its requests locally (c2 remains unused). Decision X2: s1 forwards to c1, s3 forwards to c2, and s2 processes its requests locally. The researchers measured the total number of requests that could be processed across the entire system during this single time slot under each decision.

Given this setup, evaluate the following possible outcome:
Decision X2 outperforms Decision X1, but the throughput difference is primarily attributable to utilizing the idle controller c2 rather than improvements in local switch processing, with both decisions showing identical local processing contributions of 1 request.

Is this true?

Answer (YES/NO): YES